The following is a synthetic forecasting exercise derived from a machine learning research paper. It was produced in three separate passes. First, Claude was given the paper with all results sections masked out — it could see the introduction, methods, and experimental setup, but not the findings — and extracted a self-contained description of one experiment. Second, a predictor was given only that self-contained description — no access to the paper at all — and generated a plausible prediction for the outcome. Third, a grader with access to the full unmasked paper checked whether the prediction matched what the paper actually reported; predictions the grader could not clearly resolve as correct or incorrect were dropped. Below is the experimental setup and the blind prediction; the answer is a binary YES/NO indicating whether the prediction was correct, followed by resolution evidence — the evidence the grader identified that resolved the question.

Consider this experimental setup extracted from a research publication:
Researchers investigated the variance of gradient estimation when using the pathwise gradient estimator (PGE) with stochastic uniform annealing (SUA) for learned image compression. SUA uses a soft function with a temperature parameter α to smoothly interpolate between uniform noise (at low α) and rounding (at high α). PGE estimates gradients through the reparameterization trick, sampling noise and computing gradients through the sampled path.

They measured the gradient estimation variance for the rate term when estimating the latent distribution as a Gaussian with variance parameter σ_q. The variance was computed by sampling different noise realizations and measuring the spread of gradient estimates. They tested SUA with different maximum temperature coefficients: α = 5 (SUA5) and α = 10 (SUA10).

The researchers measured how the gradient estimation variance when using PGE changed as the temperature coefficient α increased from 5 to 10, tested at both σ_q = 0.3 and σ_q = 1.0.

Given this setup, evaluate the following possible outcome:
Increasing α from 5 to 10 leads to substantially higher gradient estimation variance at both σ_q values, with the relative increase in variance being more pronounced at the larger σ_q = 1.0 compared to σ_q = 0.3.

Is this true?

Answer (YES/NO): YES